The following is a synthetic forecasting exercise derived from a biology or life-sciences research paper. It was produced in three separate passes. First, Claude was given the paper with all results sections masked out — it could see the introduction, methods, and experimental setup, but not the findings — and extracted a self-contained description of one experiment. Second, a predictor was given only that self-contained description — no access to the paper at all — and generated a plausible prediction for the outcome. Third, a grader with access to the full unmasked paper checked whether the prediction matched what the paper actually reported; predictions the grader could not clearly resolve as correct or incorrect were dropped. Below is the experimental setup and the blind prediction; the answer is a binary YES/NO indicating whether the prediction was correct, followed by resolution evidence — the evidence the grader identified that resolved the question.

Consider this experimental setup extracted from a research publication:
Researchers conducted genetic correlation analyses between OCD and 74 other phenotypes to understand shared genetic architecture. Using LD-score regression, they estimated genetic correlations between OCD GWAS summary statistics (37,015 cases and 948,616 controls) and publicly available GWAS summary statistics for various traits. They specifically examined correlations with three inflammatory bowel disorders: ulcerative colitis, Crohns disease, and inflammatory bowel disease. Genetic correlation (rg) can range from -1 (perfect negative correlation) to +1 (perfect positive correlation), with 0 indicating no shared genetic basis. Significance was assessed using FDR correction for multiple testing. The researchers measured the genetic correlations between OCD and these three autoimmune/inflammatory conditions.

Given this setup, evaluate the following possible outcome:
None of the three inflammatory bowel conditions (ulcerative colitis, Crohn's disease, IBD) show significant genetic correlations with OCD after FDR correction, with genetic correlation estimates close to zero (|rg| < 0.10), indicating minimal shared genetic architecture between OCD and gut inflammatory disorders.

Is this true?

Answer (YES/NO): NO